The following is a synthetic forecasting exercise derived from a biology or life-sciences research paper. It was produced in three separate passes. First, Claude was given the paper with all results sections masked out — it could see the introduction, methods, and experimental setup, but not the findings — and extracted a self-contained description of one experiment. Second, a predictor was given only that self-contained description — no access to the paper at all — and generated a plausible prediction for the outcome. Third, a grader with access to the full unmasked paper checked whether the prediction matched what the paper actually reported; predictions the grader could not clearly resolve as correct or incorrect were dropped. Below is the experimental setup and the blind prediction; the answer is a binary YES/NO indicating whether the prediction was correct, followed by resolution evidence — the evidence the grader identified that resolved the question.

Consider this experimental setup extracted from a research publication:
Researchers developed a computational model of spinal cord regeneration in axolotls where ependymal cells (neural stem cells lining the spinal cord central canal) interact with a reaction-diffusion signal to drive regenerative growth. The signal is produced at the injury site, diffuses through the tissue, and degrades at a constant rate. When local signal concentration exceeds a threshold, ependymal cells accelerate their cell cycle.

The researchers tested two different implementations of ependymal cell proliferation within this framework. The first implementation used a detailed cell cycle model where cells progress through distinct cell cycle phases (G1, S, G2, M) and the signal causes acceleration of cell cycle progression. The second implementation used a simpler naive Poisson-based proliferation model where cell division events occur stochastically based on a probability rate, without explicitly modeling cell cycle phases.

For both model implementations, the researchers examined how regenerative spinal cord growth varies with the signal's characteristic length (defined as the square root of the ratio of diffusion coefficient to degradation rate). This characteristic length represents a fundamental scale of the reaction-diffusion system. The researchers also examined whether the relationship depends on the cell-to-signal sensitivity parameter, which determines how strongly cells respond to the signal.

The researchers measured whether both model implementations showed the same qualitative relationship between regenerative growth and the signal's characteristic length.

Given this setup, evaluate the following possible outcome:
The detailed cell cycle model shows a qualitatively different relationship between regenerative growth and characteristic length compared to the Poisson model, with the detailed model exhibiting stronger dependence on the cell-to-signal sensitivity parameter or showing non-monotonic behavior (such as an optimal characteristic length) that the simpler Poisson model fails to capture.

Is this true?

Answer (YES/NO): NO